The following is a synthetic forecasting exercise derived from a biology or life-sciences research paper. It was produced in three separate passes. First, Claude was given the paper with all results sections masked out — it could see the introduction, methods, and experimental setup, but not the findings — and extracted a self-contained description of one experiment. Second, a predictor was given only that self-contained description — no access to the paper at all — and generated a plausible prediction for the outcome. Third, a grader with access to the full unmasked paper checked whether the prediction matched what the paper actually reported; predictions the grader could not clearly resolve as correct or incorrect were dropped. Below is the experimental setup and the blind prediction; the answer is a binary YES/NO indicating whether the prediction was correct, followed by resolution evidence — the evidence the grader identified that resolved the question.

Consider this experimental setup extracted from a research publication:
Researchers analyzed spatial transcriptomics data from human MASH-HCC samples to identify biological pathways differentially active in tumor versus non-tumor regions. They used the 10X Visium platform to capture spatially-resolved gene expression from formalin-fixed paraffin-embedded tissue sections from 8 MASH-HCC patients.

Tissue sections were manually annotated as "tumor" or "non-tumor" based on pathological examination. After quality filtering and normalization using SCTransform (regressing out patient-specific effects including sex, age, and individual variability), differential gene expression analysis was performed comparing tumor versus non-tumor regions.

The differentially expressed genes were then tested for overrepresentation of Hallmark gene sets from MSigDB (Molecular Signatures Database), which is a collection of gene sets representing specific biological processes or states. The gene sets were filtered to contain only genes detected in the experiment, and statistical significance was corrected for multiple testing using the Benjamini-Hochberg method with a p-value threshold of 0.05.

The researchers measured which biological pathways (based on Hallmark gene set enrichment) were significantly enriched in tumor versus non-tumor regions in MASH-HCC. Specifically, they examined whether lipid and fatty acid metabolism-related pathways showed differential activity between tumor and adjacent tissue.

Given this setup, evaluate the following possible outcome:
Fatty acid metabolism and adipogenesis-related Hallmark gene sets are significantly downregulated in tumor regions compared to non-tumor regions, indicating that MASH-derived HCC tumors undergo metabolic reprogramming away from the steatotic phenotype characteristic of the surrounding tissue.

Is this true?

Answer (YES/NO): NO